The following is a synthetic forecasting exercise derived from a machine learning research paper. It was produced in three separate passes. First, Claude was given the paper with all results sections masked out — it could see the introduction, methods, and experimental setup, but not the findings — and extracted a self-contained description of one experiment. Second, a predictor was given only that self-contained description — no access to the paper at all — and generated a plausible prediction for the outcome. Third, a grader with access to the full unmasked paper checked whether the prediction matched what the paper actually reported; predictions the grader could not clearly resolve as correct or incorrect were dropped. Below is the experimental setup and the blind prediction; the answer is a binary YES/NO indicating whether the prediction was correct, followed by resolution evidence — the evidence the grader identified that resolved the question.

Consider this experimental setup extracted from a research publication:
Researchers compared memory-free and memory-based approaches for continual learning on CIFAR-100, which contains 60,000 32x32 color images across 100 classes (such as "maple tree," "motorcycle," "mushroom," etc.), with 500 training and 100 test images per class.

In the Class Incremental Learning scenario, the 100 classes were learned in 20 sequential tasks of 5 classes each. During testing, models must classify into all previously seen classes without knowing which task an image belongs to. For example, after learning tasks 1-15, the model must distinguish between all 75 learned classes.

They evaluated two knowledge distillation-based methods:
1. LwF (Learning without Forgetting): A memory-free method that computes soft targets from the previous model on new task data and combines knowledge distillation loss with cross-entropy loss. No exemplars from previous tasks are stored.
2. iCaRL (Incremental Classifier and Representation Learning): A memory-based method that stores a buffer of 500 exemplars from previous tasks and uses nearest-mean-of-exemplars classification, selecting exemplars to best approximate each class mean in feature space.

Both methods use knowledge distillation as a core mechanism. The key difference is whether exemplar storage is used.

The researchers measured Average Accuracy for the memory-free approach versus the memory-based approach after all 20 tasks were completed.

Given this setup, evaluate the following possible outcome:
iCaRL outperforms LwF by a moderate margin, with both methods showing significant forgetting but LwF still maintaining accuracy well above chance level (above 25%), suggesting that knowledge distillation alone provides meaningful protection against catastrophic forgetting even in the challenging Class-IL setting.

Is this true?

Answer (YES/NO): NO